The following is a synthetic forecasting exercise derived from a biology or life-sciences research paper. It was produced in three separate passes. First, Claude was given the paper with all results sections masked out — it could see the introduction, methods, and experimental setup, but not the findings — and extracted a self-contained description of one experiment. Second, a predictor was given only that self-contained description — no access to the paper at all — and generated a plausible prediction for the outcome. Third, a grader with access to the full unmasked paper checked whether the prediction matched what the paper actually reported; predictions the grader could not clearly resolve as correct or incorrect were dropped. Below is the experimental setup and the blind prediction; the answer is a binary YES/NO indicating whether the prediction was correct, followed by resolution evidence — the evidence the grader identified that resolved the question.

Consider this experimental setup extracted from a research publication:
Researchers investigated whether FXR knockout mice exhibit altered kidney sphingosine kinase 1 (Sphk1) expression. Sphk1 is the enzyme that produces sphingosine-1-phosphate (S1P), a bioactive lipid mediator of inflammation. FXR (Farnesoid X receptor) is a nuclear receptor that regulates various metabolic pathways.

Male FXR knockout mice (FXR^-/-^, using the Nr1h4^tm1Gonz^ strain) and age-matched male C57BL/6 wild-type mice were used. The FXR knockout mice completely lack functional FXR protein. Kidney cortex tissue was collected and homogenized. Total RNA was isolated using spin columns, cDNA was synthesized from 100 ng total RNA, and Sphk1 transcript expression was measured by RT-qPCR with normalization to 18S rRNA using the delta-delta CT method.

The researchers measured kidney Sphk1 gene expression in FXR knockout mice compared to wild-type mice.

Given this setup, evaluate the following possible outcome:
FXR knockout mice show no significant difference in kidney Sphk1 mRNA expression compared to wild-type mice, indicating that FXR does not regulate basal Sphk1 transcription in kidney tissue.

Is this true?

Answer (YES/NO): NO